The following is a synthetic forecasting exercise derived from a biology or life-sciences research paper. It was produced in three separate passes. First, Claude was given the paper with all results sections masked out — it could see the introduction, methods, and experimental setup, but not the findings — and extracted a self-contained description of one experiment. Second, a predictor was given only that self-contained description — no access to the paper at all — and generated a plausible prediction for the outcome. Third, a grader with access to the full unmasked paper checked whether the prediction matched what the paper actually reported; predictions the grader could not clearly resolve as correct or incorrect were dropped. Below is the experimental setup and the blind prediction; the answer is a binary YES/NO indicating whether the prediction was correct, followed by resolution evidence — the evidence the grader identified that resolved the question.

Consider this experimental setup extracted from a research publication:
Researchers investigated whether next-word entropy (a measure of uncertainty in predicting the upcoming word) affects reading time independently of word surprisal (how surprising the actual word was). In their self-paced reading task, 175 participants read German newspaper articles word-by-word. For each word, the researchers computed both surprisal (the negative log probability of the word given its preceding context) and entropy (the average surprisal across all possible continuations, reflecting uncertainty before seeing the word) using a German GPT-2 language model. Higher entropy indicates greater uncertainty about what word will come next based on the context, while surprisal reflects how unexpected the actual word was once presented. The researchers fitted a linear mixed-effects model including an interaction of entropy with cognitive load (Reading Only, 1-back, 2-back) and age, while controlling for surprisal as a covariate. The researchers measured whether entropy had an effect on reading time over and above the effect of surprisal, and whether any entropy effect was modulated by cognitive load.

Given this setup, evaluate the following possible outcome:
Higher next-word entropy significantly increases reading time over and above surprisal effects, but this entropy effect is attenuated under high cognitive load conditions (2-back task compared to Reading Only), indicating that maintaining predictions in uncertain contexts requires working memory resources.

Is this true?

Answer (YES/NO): NO